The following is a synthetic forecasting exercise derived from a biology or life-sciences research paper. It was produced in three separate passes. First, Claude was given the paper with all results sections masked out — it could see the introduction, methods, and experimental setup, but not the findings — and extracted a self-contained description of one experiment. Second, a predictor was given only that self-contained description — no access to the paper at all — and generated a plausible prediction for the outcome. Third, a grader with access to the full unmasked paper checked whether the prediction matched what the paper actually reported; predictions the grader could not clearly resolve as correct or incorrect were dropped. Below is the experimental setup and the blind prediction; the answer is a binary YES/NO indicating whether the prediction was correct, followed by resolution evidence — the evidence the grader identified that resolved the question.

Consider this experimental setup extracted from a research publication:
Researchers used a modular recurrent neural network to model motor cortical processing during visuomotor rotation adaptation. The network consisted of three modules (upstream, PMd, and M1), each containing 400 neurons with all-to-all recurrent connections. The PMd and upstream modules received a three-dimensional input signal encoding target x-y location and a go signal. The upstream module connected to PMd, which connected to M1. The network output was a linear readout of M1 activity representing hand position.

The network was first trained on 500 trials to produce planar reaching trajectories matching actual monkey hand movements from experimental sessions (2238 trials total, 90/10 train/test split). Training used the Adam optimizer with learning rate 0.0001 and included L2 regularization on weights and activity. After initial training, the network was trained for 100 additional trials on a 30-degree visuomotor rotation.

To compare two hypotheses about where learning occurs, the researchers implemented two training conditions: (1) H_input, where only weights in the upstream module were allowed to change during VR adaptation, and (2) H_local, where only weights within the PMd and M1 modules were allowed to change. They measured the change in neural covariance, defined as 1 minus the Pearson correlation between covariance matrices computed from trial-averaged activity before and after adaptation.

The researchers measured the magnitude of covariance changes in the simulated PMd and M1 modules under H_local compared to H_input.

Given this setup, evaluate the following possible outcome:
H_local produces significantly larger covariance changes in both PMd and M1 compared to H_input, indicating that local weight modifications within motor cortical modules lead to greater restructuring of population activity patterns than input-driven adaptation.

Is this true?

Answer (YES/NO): NO